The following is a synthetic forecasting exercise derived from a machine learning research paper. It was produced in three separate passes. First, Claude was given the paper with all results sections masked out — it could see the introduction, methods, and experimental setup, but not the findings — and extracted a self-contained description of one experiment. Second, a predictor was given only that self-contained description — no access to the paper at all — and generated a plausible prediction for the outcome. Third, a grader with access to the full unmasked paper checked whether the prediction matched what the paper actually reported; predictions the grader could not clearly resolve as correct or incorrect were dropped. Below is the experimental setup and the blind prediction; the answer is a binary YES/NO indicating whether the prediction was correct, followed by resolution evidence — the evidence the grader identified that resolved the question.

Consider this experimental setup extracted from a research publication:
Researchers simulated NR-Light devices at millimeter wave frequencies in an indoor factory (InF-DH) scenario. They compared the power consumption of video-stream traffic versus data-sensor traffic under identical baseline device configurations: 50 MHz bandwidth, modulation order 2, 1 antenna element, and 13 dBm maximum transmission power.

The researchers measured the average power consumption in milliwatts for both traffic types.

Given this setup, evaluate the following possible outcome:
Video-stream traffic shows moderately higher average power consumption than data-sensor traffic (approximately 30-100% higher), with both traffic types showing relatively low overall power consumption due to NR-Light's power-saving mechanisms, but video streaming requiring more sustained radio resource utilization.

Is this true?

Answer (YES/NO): NO